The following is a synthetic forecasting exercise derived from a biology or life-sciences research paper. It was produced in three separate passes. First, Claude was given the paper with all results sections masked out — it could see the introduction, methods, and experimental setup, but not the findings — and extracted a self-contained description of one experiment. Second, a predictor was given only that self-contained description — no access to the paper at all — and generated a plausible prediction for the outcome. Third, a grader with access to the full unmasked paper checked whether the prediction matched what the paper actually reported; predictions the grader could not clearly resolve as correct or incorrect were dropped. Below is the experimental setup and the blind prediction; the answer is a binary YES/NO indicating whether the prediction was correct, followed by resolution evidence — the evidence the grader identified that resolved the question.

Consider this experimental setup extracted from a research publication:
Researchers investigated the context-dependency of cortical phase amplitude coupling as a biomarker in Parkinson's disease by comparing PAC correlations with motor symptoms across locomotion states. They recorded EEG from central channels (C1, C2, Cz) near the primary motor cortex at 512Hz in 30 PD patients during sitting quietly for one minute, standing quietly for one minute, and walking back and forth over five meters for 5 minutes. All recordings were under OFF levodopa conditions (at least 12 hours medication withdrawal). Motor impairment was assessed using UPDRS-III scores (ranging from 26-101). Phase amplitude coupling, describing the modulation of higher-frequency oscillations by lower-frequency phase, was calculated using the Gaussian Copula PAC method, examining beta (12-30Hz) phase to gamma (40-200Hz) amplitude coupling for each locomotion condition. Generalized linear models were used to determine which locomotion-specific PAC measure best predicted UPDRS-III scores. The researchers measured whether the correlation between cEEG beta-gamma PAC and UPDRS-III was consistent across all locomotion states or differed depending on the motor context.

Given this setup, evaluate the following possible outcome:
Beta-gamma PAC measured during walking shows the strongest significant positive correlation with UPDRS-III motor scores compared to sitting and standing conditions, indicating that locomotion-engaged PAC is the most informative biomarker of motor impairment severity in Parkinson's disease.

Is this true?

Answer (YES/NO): NO